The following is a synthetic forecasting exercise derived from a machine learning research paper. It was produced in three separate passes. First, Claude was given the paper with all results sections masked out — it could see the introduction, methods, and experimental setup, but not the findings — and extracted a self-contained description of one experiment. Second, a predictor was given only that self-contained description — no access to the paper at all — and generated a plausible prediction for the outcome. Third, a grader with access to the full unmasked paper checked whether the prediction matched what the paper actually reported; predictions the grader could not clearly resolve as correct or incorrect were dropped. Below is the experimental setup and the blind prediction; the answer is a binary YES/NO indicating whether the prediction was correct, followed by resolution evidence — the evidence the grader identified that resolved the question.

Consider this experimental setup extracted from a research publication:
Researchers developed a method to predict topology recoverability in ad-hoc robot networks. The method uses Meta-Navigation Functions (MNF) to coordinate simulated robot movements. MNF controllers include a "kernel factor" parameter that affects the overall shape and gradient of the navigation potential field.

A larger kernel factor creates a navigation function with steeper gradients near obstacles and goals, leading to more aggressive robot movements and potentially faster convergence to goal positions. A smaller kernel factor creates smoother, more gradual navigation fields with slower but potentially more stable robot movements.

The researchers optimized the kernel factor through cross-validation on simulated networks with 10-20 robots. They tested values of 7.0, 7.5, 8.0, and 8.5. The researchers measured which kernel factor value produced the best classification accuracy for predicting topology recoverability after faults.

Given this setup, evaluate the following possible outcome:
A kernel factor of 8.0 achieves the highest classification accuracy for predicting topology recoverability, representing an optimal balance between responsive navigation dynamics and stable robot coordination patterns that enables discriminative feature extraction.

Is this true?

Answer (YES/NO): YES